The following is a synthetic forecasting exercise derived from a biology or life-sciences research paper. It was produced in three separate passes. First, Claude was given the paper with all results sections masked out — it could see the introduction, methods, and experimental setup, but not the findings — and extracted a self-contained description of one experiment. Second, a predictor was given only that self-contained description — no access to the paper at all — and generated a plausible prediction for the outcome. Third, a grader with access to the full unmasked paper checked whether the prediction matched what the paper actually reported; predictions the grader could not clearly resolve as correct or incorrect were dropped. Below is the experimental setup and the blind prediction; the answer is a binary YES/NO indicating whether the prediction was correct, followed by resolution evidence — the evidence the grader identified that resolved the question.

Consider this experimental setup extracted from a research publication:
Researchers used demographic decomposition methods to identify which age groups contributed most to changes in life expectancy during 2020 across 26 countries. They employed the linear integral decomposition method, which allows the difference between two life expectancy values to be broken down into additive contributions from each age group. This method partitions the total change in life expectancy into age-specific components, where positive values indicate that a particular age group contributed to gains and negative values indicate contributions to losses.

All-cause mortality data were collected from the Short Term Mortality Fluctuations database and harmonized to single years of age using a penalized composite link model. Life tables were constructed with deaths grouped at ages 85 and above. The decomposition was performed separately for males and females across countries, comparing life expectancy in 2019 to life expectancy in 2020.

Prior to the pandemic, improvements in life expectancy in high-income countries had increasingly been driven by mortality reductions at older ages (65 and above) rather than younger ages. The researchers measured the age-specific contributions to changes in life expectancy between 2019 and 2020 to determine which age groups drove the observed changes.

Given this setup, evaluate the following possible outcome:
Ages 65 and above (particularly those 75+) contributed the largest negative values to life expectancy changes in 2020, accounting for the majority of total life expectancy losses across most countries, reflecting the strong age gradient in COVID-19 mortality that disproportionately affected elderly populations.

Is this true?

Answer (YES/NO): NO